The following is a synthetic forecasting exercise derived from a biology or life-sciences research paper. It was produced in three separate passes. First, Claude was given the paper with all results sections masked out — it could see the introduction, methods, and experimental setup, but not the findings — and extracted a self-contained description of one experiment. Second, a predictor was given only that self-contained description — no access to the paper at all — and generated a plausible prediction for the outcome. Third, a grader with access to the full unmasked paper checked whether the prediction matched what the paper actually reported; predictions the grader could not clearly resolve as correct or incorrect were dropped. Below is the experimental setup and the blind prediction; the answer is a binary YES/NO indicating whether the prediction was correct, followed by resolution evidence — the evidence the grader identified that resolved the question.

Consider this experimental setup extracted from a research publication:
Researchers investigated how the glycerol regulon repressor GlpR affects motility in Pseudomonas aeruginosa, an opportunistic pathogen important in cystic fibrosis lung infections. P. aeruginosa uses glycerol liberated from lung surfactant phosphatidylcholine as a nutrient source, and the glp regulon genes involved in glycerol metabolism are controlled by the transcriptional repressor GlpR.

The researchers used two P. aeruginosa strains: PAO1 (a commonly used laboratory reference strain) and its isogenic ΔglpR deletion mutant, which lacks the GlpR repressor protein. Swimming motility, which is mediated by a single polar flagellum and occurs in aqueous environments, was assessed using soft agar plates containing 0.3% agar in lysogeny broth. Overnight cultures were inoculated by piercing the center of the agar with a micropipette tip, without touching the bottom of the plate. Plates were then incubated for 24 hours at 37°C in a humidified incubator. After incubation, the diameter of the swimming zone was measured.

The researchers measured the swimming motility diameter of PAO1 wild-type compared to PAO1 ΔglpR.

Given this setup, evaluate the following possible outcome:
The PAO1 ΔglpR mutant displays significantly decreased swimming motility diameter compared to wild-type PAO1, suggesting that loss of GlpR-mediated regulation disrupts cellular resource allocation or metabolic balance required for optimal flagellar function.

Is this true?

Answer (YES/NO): YES